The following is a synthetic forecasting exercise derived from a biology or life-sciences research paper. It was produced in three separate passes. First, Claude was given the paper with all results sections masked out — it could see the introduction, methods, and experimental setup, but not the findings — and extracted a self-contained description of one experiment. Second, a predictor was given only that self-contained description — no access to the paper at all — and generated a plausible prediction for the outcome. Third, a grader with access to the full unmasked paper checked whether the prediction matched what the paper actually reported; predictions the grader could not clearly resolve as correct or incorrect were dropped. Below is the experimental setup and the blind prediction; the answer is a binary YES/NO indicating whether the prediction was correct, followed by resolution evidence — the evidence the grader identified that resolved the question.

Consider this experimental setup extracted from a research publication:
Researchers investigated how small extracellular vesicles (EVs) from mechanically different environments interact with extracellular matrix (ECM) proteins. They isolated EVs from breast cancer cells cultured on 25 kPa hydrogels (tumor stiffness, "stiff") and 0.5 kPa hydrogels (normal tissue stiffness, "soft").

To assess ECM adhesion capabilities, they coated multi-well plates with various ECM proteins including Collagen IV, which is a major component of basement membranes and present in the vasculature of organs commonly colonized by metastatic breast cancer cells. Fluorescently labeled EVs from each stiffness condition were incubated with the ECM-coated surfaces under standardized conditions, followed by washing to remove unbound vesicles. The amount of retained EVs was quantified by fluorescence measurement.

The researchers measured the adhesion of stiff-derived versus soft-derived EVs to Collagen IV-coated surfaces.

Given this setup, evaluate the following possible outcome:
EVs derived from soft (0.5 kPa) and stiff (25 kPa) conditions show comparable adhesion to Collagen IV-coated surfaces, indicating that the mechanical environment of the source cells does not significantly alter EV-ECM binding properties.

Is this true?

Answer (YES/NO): NO